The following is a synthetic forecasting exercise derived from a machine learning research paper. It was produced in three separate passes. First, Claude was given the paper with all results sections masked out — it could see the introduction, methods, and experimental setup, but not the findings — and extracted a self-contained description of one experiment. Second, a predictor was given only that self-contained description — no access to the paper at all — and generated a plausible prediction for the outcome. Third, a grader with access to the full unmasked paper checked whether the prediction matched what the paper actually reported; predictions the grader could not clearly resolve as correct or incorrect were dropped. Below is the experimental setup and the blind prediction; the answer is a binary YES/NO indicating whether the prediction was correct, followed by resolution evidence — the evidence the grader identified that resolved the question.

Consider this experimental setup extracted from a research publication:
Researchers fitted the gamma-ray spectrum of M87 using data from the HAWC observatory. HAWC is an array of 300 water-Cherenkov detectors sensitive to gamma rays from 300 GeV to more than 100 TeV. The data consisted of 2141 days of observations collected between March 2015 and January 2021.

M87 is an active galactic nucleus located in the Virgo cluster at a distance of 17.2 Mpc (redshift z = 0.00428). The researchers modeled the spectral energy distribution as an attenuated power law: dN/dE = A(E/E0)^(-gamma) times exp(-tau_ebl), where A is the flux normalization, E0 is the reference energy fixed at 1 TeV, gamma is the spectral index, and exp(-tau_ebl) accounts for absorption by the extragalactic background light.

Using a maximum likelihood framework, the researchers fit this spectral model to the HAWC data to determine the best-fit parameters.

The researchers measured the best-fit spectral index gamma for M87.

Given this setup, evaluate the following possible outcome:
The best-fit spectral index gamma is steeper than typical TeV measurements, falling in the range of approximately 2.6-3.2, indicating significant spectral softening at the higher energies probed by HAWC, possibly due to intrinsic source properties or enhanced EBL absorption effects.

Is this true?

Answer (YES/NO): NO